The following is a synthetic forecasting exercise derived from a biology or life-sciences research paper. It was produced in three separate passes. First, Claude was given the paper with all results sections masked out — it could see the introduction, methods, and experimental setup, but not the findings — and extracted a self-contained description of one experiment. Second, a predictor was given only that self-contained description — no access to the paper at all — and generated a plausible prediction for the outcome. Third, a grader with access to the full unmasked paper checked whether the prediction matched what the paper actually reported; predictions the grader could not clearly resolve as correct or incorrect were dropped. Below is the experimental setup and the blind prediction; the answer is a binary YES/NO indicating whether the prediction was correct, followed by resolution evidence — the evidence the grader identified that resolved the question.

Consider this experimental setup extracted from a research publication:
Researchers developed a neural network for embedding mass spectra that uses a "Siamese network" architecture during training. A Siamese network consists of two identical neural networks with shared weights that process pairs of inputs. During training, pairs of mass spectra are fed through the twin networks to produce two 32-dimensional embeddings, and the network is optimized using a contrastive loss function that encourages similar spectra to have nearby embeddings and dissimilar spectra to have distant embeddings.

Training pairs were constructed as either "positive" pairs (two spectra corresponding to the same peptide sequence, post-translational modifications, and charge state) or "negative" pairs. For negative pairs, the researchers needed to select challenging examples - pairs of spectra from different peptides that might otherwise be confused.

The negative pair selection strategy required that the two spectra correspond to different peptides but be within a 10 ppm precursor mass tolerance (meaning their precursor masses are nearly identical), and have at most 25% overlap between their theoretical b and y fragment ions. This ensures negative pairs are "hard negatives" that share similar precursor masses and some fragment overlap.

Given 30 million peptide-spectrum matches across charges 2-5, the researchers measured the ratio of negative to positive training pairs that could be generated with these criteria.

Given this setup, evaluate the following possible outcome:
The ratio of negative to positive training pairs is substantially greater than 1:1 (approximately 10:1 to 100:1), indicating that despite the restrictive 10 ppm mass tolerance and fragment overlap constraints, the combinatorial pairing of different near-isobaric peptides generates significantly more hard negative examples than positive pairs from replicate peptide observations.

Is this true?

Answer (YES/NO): YES